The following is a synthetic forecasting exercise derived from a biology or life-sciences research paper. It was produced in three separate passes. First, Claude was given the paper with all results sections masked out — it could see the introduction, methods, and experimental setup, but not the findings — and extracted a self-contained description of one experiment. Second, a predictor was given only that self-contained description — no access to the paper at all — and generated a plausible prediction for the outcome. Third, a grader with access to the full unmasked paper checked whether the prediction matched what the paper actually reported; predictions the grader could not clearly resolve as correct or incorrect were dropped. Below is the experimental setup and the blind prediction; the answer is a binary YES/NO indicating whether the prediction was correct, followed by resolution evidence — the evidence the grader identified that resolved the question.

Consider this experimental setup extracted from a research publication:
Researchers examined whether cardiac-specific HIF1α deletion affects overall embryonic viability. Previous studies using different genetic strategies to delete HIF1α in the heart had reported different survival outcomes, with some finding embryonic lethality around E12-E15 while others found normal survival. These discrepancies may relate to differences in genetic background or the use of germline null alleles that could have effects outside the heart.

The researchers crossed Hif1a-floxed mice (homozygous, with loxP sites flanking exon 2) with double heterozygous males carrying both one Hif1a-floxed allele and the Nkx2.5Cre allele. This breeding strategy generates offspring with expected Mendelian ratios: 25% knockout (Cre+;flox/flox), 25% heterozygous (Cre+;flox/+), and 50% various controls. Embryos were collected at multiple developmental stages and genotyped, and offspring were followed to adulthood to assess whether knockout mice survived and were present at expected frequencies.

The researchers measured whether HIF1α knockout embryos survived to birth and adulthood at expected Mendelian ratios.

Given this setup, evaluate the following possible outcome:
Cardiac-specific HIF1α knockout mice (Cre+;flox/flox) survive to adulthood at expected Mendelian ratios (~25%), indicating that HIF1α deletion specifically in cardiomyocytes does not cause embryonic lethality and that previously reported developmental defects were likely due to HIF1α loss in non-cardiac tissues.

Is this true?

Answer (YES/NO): YES